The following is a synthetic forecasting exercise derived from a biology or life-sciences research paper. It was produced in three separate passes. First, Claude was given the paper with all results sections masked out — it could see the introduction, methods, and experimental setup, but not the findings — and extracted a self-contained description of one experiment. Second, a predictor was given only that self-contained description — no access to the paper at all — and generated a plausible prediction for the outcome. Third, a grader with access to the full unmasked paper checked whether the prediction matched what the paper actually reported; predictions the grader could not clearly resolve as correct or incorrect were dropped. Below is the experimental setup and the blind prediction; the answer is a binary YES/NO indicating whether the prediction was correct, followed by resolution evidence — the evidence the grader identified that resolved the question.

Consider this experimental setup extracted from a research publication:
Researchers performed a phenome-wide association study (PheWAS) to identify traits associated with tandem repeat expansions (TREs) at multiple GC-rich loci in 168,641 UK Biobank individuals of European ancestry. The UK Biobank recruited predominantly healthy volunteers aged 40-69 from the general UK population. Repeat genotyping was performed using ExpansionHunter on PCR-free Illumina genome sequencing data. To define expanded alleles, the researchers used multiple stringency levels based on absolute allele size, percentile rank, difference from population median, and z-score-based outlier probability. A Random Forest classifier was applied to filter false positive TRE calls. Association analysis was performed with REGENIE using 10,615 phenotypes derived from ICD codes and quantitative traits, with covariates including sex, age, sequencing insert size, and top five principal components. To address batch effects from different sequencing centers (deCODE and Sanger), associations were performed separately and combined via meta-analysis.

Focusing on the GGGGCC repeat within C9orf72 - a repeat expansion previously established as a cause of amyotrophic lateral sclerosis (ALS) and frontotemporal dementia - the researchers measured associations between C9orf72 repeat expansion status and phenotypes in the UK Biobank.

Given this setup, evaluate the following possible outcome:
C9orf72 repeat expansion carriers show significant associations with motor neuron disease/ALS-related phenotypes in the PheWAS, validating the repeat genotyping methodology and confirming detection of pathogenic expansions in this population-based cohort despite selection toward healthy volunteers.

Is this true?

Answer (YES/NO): YES